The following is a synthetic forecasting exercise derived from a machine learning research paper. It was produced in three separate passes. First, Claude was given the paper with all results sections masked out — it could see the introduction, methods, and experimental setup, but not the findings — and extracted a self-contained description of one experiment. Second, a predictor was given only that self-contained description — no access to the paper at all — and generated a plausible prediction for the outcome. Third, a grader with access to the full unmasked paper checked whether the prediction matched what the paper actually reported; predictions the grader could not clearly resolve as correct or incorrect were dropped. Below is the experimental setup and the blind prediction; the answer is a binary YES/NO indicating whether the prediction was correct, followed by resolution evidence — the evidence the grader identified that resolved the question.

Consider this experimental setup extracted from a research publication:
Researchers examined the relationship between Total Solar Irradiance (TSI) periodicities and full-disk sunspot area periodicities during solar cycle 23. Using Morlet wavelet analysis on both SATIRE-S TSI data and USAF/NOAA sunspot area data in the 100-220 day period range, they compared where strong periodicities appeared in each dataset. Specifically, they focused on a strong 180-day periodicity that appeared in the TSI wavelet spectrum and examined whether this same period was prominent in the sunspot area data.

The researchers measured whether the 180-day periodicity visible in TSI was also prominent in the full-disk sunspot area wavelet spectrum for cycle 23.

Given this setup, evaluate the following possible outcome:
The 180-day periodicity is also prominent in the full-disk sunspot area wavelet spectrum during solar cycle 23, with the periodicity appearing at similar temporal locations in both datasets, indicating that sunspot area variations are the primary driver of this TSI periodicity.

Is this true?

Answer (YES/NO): NO